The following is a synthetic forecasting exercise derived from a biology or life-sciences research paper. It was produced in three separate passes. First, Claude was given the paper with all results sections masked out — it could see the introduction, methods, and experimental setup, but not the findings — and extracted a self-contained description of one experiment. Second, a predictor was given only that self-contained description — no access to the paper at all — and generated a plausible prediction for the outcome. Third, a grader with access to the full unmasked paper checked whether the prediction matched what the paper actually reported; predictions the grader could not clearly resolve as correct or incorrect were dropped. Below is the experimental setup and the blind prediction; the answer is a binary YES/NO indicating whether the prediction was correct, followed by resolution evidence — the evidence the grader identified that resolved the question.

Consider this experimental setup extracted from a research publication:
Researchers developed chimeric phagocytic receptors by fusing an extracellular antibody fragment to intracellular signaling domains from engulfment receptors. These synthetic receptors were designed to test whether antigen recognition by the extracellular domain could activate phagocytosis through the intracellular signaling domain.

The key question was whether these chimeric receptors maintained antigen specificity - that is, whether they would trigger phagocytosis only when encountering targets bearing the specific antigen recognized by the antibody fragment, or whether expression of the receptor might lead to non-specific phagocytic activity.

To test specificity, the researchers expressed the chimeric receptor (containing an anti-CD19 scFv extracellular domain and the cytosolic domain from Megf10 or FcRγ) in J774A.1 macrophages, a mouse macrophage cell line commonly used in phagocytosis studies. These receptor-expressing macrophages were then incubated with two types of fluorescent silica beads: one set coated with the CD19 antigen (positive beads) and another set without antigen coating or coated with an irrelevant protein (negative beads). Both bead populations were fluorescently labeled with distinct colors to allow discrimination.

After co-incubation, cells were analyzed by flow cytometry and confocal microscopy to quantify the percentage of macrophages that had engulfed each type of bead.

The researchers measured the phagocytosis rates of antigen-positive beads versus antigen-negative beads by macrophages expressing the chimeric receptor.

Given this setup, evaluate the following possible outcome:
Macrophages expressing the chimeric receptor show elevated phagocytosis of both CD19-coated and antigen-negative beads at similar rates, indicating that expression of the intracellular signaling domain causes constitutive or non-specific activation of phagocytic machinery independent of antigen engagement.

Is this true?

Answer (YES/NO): NO